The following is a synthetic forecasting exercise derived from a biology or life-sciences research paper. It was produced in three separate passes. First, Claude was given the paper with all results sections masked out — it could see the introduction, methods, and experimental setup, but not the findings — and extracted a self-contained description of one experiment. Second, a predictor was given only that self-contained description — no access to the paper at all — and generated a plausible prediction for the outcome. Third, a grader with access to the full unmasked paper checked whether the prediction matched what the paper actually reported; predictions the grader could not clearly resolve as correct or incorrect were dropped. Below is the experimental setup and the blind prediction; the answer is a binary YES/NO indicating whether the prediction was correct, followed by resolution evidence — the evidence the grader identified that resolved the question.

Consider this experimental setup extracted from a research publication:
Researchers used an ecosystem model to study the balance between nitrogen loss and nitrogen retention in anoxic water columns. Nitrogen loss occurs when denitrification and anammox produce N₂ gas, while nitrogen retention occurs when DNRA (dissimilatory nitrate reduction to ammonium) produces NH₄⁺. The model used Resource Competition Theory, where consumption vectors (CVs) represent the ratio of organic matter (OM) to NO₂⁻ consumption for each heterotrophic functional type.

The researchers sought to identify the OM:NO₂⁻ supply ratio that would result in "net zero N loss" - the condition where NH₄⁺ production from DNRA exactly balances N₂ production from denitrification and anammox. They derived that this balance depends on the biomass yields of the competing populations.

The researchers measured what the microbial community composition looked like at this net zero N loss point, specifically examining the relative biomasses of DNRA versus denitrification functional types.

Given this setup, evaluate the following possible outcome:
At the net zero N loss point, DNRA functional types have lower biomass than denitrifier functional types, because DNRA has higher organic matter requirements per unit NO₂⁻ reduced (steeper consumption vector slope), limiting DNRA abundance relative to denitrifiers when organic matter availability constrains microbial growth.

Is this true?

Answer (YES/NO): NO